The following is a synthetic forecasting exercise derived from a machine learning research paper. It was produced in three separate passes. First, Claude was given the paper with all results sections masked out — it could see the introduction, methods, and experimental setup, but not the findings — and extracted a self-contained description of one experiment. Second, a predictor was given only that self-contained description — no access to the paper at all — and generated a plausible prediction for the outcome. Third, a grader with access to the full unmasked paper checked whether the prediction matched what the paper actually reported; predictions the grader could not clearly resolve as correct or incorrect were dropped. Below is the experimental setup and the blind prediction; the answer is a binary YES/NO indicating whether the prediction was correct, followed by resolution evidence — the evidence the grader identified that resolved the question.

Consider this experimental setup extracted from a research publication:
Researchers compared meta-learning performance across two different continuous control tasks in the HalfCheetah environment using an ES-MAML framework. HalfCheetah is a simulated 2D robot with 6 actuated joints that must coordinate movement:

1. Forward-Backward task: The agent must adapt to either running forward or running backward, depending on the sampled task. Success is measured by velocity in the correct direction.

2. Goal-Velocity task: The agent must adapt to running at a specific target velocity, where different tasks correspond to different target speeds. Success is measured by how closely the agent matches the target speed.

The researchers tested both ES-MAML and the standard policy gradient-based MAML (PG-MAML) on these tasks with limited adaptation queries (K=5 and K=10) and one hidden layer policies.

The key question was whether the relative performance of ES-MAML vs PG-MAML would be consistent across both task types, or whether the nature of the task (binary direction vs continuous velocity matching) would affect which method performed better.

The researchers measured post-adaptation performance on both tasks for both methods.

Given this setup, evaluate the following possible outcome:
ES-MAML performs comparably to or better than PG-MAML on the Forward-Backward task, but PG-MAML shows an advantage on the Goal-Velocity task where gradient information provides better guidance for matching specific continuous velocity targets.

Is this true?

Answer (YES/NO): YES